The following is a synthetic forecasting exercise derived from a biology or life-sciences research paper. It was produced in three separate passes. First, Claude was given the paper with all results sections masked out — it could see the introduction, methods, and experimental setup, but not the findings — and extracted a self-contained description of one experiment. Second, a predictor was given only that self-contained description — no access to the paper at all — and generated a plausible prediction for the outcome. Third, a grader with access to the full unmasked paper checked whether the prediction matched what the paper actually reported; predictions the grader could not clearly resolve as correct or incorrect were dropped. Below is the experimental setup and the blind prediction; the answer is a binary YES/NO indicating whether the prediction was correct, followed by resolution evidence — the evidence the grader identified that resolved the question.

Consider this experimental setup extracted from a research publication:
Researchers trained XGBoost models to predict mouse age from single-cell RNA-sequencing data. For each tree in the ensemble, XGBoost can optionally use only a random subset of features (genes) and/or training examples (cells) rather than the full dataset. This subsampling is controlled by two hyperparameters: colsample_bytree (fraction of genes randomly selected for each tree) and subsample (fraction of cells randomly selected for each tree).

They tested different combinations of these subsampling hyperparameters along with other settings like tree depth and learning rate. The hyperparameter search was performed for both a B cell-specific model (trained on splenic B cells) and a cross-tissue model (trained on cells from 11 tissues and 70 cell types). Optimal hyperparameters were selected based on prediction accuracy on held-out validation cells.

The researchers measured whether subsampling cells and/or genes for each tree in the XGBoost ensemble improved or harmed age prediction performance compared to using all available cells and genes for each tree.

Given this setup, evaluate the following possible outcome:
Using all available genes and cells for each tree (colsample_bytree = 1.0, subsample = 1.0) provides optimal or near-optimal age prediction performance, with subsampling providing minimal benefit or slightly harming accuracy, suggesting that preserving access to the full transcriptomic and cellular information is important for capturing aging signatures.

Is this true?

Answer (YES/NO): NO